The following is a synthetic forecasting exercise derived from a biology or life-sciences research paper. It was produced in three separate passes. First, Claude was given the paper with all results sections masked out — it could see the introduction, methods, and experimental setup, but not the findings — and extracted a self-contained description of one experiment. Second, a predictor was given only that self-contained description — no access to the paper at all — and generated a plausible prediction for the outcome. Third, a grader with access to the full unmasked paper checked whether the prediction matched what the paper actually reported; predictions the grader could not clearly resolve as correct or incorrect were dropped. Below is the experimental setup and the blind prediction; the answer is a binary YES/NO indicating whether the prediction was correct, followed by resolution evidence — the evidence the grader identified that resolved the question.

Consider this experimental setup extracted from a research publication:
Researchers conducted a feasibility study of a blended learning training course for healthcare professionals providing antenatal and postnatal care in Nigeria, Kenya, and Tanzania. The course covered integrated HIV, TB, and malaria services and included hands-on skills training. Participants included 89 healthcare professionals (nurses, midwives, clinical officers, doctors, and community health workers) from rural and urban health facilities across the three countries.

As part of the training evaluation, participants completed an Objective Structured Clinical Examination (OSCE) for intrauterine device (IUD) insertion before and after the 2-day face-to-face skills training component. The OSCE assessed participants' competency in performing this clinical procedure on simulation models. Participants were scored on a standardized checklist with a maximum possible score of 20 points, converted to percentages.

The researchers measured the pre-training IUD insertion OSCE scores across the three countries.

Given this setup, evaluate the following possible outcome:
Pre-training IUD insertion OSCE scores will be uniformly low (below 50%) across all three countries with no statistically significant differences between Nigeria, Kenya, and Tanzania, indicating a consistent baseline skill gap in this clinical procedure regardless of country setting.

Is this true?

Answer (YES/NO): NO